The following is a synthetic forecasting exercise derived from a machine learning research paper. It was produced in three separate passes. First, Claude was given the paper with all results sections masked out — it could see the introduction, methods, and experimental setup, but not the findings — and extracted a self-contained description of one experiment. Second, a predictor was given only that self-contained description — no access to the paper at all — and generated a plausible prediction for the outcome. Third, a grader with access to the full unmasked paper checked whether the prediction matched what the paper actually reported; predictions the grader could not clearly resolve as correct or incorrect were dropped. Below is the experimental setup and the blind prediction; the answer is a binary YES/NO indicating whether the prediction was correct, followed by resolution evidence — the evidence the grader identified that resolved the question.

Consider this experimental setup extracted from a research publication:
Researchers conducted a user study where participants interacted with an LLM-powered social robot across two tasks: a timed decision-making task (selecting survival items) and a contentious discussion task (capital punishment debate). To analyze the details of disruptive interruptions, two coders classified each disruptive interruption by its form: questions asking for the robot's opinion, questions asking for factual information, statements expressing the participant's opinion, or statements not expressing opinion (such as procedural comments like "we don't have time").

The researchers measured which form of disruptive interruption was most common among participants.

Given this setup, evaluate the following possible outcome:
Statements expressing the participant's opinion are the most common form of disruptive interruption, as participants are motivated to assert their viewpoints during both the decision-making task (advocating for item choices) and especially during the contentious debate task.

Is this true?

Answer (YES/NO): NO